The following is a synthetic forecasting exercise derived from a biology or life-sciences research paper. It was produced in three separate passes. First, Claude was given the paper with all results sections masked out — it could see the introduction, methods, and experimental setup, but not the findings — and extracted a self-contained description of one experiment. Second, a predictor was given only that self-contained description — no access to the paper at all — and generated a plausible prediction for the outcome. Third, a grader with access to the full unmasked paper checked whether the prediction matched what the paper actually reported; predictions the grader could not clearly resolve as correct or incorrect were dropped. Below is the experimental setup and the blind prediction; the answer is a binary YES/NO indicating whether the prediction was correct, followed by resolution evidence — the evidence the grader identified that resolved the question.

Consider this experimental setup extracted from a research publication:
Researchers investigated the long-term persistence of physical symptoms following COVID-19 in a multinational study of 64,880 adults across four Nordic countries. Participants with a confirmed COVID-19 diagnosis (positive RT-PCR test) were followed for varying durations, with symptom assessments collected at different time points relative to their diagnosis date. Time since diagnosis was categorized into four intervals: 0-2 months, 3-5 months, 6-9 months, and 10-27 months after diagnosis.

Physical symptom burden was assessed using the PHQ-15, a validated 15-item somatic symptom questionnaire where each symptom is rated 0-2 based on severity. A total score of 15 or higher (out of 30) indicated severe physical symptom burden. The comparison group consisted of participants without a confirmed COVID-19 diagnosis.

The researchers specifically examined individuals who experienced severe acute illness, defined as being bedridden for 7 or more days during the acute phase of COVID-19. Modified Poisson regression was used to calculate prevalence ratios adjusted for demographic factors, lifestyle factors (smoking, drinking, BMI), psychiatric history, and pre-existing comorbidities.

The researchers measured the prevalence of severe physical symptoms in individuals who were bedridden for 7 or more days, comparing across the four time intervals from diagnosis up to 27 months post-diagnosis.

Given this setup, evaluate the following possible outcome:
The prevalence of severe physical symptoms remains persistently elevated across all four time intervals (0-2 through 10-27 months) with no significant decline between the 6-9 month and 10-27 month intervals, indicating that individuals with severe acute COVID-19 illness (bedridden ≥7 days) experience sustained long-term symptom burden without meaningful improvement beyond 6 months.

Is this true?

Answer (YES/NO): YES